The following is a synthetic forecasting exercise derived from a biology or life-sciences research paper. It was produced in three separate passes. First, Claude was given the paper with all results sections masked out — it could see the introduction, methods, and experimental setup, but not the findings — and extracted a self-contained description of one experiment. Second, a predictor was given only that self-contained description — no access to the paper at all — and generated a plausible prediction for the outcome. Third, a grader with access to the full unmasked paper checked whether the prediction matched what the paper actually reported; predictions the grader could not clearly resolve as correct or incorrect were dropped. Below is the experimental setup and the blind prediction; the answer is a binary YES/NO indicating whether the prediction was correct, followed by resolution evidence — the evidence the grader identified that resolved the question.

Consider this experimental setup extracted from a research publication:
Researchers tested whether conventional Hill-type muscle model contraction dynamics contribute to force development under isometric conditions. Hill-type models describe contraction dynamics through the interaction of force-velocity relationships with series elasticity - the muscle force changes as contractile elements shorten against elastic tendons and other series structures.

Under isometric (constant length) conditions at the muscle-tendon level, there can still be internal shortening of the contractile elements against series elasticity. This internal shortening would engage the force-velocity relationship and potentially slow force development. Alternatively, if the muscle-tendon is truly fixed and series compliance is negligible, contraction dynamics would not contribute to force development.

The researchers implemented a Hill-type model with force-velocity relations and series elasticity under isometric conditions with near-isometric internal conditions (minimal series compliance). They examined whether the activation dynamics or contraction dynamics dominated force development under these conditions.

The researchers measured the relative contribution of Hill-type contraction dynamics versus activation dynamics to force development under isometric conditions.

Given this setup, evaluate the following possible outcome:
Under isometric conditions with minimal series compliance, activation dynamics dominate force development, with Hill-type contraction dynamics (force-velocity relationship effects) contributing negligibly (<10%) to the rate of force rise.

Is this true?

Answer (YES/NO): YES